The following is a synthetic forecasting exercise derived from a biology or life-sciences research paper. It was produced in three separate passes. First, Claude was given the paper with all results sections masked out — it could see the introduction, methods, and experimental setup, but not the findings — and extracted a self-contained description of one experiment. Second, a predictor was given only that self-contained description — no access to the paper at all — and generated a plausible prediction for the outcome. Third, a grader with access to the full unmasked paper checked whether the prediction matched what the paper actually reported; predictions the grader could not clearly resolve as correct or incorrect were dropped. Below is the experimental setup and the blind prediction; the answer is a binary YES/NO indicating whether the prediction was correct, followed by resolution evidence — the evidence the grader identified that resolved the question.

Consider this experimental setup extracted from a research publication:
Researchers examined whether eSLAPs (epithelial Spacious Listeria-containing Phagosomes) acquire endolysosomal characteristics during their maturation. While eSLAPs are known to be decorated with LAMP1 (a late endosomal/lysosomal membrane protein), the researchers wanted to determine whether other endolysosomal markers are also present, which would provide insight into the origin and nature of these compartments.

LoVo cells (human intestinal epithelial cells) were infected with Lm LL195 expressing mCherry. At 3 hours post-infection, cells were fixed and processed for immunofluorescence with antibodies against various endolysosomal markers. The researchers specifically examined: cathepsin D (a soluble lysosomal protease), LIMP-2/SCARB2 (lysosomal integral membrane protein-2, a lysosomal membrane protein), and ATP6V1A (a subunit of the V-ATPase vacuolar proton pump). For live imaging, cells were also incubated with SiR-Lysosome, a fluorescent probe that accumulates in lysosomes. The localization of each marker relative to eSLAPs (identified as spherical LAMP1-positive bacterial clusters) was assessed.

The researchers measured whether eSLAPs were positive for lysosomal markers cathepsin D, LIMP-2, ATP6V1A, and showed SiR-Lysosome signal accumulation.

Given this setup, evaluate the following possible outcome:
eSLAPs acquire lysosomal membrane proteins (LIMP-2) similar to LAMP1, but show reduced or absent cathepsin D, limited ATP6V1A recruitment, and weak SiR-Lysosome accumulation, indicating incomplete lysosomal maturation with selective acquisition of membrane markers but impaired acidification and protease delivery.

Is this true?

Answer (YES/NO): NO